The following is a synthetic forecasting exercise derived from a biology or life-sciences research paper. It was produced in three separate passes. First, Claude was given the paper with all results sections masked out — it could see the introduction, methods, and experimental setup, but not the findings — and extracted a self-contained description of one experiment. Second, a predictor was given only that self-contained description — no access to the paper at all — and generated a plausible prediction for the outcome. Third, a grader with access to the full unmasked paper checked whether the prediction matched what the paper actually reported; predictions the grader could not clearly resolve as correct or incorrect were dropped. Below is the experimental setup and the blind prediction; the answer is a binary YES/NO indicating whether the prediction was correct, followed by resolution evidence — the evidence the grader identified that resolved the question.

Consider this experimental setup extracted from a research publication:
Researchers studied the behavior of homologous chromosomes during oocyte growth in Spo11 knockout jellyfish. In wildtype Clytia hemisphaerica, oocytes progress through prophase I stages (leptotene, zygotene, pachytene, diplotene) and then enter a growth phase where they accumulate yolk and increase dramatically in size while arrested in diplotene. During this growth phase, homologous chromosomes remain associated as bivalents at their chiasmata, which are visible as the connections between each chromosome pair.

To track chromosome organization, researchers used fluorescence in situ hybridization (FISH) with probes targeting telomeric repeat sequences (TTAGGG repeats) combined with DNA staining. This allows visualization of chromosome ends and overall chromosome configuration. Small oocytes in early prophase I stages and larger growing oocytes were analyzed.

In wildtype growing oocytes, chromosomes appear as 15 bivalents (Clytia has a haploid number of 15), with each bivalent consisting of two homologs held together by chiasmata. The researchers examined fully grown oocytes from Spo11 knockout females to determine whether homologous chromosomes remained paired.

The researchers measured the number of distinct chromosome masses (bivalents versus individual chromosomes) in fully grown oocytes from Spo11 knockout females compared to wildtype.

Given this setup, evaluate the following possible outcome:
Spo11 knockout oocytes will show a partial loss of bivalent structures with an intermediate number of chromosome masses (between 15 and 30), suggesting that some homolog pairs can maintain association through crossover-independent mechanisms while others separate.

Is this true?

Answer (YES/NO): NO